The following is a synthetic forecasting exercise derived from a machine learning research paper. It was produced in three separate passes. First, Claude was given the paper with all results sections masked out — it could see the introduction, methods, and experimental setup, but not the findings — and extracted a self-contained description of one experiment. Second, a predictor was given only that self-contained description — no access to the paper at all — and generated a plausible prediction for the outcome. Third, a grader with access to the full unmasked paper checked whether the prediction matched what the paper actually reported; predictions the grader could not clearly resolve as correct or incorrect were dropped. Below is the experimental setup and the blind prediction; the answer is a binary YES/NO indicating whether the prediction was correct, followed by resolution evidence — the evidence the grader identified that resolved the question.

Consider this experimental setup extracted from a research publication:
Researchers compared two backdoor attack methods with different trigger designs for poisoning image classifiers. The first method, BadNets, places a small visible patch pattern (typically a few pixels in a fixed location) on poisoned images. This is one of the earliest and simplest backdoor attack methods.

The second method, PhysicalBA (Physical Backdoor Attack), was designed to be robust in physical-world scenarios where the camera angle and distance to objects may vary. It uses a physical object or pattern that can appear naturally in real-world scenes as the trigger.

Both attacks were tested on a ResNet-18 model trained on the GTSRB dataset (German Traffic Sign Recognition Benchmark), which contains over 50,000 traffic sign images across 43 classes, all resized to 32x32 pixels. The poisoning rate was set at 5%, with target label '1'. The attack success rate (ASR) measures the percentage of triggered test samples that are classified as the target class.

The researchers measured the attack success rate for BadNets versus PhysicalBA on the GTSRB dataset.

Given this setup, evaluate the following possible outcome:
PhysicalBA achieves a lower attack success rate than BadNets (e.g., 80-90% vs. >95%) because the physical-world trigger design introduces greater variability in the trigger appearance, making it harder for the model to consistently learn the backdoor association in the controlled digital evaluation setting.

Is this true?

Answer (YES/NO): NO